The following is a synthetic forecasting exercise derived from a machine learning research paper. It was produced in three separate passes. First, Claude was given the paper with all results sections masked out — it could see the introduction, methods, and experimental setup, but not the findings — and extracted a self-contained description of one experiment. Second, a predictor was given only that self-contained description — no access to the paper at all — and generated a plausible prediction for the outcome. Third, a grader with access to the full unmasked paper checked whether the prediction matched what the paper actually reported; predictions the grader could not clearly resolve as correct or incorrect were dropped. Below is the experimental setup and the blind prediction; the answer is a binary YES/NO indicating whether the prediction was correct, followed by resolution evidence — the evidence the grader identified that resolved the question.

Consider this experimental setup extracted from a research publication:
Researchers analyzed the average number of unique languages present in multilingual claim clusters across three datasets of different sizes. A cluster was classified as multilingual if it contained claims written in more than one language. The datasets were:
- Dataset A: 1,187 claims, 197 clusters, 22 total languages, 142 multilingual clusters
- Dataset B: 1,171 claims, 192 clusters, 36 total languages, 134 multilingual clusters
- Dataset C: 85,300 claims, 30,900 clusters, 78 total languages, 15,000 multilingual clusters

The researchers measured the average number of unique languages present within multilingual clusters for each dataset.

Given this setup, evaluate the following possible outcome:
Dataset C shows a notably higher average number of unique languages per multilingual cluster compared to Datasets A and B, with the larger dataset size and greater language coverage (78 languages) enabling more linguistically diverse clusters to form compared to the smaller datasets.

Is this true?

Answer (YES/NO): NO